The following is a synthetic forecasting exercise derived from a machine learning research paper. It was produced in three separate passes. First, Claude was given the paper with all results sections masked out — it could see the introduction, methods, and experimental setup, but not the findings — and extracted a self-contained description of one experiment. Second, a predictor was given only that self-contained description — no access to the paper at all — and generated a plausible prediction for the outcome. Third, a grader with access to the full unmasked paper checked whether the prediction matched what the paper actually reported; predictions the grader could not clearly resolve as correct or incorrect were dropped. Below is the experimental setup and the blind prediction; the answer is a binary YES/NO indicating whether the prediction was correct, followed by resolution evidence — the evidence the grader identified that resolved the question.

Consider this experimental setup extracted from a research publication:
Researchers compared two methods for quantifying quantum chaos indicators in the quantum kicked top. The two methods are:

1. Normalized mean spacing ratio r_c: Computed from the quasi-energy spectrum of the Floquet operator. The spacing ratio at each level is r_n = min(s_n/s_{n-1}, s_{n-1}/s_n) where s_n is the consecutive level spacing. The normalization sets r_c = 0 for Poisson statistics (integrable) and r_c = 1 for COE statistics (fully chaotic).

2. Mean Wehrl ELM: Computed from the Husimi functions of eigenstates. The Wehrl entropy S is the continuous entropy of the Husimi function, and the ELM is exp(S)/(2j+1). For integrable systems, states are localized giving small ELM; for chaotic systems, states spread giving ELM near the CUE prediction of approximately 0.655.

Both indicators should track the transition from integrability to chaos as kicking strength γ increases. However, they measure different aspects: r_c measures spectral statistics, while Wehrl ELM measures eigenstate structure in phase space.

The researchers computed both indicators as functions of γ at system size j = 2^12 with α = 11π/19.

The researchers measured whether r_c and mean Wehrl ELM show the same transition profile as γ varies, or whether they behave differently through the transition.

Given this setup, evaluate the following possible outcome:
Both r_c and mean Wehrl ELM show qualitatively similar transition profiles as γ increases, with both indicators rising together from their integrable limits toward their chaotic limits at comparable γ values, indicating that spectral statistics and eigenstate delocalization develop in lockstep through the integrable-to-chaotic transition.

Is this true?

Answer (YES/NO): YES